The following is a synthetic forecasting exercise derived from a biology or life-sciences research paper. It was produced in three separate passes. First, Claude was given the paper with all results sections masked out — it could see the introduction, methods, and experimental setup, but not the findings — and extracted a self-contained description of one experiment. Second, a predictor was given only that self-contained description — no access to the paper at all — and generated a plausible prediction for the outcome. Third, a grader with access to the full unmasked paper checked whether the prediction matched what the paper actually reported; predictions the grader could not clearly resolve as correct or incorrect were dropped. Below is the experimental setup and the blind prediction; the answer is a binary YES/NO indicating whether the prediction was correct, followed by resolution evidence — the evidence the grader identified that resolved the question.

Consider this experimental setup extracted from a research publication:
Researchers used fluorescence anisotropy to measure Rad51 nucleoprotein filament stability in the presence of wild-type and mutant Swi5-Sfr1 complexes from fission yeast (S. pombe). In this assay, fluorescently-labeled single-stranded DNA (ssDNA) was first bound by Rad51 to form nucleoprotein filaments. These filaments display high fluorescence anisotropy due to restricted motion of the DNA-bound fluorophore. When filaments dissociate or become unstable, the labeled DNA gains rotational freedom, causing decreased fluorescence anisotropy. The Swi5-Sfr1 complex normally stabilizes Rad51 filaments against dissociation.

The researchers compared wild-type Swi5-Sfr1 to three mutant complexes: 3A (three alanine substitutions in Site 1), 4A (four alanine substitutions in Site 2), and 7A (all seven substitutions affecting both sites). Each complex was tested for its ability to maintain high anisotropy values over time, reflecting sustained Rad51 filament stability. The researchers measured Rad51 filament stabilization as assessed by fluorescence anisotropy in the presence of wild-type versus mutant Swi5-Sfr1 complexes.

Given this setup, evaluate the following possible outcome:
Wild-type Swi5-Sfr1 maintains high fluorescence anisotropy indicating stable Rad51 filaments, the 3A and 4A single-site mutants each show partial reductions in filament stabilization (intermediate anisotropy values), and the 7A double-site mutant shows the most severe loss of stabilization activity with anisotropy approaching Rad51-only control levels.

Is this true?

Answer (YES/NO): YES